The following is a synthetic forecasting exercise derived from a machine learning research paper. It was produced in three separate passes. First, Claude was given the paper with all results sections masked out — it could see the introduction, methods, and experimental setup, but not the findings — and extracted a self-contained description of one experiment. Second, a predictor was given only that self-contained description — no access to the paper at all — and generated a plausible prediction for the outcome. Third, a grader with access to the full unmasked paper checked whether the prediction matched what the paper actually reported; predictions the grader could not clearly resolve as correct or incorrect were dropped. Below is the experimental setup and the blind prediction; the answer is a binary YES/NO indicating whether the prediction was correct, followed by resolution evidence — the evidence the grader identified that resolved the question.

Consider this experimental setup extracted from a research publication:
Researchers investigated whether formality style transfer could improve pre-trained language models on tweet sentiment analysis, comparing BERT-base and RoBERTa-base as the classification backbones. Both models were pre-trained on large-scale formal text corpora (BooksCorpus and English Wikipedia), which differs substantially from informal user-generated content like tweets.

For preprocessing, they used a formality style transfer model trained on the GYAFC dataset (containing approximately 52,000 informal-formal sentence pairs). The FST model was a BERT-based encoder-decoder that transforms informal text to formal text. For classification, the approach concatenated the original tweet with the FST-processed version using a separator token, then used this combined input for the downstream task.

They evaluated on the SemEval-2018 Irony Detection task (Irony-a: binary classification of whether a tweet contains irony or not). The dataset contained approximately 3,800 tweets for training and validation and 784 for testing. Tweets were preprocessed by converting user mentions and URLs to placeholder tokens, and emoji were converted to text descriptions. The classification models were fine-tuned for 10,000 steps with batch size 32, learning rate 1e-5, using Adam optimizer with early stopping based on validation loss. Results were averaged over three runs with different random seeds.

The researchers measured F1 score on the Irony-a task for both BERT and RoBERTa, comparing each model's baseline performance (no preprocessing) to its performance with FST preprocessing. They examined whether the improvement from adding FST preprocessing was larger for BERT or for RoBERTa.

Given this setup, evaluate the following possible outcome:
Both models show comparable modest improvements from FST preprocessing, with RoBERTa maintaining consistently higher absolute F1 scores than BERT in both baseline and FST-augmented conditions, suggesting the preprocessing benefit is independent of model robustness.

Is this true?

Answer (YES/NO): NO